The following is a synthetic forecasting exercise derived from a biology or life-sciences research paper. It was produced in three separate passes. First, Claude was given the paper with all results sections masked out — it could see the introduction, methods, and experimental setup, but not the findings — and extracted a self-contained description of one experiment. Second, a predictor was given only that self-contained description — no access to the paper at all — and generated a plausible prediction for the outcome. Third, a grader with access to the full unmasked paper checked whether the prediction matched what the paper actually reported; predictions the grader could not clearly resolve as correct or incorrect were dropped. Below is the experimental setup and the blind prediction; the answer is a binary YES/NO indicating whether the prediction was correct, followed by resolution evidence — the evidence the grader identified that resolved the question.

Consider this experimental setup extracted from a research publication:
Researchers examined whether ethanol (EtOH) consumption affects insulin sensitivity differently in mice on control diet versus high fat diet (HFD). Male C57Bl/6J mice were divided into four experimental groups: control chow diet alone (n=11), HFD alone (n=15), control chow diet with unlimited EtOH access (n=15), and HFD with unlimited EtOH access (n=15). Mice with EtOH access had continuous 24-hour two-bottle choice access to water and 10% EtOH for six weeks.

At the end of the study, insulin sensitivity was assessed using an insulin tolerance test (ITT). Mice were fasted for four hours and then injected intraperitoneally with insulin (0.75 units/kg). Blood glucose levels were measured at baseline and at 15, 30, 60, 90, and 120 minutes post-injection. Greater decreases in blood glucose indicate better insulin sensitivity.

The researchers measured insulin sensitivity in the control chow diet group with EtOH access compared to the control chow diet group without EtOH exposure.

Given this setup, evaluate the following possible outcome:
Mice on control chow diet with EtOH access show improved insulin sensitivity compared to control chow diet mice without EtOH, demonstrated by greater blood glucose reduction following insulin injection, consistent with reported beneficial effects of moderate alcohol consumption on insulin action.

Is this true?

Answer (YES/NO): NO